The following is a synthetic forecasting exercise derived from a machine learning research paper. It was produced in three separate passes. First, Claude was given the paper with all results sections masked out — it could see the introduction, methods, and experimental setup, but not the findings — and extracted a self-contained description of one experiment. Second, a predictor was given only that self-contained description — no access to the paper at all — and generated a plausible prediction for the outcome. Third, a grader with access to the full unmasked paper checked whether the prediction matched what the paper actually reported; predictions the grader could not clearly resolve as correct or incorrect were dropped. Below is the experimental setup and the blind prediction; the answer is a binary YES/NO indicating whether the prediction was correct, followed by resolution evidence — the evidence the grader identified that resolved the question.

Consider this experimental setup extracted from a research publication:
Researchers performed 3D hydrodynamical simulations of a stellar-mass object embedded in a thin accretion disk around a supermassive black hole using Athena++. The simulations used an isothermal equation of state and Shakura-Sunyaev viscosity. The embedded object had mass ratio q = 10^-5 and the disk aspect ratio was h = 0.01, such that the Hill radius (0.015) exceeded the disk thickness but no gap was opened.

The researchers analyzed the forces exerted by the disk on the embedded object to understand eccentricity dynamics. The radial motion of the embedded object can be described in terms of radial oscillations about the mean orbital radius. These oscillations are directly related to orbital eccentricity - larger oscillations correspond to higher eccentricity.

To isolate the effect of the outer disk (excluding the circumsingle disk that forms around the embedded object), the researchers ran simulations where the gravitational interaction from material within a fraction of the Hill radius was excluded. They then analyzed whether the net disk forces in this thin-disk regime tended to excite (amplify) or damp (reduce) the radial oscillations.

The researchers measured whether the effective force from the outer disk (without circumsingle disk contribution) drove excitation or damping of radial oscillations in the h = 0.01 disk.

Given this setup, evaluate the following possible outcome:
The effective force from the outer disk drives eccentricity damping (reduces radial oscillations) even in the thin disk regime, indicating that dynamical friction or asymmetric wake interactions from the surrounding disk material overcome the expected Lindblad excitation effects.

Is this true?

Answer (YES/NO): NO